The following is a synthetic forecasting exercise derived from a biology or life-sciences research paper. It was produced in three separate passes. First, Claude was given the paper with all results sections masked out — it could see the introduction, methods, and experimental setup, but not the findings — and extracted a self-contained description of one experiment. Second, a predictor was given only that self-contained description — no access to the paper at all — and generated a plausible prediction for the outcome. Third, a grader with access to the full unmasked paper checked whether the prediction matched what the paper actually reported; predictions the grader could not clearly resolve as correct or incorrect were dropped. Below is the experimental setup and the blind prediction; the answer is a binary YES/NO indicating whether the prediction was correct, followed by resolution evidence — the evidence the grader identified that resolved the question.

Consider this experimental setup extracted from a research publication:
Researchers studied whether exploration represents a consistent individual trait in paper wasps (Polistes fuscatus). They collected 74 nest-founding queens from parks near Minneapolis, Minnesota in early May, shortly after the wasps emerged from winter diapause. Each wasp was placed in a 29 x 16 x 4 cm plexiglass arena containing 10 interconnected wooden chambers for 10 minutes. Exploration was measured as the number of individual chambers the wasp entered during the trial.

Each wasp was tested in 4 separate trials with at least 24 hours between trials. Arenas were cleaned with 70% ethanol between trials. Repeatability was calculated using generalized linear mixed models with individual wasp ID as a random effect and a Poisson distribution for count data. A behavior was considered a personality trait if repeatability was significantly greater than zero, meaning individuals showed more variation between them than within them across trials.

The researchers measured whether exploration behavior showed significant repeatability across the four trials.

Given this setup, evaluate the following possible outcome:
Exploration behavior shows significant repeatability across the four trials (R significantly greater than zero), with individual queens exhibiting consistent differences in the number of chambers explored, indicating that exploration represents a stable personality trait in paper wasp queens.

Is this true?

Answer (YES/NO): YES